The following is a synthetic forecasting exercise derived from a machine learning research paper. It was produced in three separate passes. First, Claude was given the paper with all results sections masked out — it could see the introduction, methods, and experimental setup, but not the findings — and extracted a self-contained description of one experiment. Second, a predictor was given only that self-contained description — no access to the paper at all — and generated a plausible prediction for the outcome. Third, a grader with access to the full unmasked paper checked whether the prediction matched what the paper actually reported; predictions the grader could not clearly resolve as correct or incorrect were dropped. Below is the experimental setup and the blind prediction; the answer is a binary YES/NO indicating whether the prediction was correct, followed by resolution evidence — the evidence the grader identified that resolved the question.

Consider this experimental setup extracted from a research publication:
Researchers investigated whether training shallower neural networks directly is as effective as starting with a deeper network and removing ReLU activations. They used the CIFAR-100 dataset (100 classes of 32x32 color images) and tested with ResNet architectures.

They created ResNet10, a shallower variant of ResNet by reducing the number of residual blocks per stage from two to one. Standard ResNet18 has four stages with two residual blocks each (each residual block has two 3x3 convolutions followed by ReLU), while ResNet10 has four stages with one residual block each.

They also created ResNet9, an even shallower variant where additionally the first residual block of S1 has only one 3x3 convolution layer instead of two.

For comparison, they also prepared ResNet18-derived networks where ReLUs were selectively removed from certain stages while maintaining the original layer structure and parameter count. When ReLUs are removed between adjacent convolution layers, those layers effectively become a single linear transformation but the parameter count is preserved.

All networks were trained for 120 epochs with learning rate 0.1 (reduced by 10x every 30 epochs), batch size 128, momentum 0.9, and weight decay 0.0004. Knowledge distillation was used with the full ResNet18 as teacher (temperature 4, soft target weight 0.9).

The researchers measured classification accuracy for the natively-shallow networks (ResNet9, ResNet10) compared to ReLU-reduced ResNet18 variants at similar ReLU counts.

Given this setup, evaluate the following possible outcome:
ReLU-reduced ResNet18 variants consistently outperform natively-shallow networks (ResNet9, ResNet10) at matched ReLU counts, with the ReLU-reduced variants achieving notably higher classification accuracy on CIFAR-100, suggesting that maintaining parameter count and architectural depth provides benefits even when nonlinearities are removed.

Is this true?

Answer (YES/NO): YES